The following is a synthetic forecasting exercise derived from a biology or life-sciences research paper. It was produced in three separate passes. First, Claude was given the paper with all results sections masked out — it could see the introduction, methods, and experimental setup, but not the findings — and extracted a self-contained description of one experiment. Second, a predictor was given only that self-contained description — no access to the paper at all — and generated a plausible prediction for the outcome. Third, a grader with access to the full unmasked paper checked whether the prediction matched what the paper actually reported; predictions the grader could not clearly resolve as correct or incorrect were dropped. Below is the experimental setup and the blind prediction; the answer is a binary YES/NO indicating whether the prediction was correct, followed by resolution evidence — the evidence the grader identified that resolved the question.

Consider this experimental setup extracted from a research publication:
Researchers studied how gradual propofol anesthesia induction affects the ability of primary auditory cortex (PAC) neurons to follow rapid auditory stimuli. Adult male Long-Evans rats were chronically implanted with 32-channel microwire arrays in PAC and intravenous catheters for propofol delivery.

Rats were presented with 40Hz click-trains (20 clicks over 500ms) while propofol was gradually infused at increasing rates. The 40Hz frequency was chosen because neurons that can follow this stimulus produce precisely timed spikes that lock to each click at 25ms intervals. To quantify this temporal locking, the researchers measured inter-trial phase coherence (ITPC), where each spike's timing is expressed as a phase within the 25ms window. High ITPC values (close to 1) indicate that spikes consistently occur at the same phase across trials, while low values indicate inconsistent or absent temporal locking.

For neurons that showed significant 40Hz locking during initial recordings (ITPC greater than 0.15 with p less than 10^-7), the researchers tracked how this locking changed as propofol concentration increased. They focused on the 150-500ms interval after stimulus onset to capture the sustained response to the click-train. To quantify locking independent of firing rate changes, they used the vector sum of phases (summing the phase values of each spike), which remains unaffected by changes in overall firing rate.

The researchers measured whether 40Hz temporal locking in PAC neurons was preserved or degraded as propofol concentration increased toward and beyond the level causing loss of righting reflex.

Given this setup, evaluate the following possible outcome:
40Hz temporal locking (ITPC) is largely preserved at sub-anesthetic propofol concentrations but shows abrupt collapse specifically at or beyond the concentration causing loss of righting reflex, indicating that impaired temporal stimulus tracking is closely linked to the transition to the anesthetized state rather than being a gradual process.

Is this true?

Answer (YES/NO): NO